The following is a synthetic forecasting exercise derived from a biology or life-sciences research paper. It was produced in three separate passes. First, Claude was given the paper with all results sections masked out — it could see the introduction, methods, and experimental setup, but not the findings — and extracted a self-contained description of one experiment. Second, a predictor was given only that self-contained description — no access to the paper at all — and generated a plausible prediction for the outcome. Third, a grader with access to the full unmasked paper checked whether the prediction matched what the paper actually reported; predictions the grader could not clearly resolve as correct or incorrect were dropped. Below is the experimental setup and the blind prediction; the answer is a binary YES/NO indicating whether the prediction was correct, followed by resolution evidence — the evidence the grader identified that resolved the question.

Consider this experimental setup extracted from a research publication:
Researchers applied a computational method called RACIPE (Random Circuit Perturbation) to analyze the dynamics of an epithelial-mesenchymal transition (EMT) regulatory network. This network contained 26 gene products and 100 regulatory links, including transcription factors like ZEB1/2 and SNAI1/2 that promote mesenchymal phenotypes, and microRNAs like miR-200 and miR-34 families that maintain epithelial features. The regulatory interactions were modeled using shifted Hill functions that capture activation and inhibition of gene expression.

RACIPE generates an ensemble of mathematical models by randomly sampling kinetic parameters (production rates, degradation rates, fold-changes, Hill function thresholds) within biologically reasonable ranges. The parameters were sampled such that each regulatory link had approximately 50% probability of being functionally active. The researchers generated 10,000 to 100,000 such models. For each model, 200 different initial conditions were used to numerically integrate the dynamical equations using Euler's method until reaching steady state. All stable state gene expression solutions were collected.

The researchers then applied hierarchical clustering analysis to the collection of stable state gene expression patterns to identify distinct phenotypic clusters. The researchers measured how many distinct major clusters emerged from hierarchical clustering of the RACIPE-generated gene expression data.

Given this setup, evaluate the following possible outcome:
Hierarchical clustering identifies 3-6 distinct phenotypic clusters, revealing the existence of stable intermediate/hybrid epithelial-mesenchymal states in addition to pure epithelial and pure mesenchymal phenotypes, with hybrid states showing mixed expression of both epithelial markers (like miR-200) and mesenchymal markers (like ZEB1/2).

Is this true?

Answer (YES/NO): YES